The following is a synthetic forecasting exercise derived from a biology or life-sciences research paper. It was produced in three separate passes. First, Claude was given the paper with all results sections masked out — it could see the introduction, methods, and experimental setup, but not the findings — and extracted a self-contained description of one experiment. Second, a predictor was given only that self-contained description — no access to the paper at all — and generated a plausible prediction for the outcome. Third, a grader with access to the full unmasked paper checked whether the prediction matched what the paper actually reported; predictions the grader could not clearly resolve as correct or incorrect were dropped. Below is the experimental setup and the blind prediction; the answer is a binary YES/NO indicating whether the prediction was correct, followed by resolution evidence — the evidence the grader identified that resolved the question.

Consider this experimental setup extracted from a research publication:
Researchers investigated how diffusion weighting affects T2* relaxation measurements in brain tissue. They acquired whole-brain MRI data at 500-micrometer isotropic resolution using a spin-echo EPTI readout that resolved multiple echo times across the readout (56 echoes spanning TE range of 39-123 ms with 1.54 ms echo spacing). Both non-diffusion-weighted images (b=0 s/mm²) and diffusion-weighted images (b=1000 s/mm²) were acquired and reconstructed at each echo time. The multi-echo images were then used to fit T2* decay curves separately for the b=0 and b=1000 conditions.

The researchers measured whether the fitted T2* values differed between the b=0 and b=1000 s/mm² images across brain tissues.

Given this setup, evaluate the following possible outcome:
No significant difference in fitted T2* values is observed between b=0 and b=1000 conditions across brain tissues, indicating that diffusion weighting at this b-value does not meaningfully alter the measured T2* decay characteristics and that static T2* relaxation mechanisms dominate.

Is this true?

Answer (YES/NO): NO